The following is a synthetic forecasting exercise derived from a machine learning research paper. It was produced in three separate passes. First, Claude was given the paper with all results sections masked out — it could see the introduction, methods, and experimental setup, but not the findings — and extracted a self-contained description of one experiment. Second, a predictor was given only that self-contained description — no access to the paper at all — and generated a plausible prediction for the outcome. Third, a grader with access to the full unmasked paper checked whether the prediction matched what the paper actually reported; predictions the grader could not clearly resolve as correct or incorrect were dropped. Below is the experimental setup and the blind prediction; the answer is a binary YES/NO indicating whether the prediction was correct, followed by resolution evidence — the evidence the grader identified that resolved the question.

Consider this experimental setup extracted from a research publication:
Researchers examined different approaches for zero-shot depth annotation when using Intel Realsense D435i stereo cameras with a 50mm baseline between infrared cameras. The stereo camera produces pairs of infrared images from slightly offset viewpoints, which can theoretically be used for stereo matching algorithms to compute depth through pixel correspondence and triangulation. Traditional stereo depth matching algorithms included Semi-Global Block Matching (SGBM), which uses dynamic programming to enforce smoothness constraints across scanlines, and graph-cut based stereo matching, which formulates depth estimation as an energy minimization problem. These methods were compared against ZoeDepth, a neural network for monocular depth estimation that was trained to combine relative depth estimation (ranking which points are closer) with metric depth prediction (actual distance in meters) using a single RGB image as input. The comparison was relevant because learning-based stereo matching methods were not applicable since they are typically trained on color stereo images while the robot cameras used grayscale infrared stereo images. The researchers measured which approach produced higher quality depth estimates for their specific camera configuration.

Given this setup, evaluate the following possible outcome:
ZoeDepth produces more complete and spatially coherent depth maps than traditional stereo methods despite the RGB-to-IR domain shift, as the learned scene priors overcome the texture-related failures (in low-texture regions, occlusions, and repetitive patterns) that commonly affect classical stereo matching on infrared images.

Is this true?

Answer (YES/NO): NO